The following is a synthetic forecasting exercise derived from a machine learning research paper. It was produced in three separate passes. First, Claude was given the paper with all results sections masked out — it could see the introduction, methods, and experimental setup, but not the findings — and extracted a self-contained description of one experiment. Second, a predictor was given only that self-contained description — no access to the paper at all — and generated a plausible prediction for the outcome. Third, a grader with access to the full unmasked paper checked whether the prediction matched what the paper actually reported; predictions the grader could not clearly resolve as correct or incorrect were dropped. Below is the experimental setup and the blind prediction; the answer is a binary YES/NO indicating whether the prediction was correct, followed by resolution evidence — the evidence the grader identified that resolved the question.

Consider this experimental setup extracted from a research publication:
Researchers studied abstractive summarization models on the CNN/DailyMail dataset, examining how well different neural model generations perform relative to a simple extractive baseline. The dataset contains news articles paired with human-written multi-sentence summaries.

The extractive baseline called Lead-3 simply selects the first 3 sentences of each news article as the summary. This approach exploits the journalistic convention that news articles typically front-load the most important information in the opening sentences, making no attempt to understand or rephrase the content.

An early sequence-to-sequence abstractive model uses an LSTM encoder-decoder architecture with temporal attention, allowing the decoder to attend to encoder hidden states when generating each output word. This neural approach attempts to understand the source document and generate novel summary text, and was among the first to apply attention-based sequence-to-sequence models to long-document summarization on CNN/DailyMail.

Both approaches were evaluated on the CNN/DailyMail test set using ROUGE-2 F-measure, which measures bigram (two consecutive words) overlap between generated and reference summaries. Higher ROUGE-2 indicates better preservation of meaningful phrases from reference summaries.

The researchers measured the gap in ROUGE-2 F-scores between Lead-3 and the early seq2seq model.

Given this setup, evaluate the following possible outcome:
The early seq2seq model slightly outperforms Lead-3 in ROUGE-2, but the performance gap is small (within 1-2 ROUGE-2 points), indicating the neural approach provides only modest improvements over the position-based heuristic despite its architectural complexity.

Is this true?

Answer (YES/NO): NO